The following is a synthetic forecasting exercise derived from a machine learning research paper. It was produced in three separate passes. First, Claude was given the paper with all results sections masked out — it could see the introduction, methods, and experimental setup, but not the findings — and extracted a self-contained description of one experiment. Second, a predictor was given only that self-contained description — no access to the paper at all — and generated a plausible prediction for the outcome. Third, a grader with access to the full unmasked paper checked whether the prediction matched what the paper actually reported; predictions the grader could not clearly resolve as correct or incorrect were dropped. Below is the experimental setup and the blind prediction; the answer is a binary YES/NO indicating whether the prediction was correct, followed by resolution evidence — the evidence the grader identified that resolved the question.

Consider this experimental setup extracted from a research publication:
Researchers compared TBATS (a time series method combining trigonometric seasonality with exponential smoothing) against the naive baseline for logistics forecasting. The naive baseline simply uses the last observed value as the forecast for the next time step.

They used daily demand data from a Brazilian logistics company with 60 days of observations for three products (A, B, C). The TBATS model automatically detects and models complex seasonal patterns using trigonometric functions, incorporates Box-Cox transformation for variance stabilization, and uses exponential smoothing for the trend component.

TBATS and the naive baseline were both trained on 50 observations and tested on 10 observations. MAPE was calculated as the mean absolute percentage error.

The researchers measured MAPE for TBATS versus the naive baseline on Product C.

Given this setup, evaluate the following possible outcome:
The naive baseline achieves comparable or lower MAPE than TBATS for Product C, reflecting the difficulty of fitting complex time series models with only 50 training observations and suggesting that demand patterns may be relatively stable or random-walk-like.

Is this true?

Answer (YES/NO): YES